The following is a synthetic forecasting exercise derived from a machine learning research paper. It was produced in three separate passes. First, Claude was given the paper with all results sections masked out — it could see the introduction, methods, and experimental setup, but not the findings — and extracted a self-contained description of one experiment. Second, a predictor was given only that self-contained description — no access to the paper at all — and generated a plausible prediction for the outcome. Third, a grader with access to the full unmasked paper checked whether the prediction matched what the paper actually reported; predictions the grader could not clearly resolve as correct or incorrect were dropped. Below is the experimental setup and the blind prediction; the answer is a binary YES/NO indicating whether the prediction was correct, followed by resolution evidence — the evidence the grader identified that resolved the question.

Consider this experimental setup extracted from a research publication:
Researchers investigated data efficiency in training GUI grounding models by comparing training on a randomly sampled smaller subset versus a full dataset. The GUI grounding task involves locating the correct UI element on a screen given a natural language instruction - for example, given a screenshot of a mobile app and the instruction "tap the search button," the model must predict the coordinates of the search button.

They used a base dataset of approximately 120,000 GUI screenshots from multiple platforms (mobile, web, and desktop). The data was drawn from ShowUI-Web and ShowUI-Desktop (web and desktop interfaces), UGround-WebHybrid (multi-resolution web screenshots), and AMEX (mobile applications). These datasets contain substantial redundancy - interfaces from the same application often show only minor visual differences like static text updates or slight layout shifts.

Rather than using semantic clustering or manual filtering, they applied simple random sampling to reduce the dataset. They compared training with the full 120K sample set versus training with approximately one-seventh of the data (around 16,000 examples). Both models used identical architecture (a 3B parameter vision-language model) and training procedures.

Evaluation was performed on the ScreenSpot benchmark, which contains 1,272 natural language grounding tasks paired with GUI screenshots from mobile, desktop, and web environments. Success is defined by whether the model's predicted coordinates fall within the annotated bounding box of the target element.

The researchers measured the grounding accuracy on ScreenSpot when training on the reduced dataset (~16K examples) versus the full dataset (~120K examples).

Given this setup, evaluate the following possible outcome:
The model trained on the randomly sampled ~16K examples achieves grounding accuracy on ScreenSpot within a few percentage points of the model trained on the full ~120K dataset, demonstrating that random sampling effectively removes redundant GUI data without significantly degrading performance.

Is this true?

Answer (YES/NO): YES